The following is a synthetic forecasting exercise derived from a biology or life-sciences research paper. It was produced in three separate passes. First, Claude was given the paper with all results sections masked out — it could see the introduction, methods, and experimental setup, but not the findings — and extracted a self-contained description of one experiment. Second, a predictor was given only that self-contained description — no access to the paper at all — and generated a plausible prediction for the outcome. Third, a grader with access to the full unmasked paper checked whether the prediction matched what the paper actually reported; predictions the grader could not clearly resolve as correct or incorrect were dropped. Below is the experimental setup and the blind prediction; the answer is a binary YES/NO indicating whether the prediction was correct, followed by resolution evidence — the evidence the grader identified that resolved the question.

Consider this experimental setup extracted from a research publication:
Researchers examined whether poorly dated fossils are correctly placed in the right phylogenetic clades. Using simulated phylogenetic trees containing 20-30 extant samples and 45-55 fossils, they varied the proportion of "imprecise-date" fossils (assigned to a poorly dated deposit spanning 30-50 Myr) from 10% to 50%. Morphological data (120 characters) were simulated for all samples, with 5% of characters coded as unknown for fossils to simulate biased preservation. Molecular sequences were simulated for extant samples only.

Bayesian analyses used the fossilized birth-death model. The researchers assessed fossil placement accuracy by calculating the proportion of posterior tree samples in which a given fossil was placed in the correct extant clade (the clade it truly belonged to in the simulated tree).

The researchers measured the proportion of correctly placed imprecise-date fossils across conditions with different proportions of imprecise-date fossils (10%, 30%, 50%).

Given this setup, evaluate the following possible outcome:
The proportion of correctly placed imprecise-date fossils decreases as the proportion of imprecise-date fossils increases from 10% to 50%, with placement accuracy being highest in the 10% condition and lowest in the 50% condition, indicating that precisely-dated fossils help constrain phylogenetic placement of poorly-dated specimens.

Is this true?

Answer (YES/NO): YES